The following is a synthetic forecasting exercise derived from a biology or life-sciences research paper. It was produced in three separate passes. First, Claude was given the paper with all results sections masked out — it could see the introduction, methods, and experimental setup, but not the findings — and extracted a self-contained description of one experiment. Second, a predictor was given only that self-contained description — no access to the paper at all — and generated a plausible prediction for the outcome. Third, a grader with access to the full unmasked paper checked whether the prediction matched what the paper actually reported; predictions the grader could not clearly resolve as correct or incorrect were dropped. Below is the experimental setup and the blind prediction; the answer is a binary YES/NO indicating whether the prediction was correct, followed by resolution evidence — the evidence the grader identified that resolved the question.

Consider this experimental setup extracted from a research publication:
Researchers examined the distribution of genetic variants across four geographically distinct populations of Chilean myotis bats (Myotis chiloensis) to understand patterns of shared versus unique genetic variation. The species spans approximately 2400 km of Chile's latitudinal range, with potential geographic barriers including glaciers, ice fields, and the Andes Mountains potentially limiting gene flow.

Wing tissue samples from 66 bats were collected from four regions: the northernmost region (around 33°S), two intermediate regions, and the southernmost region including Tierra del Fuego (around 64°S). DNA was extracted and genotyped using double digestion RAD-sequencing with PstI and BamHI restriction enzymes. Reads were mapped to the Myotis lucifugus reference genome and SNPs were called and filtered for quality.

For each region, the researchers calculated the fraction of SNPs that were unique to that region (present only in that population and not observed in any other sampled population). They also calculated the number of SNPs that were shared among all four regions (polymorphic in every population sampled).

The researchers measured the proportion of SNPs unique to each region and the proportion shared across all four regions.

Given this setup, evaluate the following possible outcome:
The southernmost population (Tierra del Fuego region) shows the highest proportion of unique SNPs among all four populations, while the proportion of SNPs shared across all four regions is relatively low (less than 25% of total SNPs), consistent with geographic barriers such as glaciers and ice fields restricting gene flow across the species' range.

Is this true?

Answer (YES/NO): NO